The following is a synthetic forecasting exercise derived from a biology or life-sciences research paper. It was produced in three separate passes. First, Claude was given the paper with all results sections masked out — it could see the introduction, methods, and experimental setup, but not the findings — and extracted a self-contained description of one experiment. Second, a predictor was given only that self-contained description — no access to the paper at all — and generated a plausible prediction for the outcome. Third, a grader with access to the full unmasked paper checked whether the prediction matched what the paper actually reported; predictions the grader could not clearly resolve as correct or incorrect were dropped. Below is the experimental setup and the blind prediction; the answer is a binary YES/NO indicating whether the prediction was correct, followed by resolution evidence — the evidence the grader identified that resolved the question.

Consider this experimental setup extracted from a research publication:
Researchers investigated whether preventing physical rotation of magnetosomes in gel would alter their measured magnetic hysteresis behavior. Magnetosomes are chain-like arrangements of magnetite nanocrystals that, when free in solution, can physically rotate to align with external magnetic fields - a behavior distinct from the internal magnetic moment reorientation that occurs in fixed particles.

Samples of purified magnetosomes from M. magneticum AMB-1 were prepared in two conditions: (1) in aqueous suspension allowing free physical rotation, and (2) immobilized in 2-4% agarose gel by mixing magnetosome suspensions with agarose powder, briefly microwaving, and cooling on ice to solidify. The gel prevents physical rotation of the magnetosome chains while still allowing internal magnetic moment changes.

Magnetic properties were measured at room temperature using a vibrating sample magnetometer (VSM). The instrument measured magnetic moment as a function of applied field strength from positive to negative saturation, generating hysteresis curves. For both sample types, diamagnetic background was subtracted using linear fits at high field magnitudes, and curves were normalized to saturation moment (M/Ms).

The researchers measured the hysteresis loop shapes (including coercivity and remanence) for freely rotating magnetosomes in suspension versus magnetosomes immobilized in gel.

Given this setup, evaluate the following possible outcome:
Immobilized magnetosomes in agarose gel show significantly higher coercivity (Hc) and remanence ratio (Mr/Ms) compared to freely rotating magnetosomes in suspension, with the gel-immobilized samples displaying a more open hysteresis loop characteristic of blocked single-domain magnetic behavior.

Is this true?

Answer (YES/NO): YES